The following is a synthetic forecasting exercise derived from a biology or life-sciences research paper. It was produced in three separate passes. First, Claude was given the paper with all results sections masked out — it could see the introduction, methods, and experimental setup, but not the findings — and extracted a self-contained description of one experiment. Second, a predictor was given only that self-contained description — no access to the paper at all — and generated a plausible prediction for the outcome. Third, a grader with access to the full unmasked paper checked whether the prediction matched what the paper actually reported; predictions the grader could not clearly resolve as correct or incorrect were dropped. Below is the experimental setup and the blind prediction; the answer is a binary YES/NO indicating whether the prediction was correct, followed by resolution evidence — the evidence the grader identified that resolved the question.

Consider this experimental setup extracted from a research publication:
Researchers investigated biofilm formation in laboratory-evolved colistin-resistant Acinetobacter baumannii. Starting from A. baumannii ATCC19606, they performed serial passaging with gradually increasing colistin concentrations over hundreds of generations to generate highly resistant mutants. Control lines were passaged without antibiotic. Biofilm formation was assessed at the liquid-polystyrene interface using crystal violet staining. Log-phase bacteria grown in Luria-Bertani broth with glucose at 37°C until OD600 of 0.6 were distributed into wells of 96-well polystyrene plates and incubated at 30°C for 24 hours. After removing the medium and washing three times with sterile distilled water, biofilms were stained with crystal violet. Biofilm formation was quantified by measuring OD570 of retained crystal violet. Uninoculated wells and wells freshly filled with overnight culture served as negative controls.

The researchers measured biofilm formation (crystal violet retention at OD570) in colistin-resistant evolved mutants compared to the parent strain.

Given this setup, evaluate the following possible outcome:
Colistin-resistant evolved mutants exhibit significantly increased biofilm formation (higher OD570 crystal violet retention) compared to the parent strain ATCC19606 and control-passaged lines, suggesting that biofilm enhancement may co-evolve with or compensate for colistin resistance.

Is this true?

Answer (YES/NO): YES